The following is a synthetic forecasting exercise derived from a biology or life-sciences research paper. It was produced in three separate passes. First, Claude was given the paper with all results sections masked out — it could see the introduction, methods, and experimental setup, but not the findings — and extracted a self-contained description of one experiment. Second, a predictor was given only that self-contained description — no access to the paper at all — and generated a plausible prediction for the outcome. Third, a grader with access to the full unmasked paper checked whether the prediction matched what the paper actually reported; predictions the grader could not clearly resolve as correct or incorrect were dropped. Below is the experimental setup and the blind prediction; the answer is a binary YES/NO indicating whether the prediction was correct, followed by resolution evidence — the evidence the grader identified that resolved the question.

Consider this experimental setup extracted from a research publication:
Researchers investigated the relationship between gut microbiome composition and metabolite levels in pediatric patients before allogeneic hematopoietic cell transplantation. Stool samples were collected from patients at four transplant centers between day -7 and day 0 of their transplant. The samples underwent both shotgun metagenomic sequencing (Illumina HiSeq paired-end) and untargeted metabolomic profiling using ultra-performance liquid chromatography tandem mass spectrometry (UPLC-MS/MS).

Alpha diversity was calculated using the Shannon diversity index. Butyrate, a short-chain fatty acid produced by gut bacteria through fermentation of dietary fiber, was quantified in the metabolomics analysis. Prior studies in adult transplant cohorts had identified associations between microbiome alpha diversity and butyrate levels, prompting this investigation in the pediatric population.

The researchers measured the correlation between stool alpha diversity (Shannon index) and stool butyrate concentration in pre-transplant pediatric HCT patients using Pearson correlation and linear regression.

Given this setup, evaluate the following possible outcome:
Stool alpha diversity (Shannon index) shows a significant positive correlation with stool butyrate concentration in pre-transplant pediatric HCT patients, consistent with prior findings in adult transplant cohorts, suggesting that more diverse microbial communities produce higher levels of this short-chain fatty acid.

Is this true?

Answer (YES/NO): NO